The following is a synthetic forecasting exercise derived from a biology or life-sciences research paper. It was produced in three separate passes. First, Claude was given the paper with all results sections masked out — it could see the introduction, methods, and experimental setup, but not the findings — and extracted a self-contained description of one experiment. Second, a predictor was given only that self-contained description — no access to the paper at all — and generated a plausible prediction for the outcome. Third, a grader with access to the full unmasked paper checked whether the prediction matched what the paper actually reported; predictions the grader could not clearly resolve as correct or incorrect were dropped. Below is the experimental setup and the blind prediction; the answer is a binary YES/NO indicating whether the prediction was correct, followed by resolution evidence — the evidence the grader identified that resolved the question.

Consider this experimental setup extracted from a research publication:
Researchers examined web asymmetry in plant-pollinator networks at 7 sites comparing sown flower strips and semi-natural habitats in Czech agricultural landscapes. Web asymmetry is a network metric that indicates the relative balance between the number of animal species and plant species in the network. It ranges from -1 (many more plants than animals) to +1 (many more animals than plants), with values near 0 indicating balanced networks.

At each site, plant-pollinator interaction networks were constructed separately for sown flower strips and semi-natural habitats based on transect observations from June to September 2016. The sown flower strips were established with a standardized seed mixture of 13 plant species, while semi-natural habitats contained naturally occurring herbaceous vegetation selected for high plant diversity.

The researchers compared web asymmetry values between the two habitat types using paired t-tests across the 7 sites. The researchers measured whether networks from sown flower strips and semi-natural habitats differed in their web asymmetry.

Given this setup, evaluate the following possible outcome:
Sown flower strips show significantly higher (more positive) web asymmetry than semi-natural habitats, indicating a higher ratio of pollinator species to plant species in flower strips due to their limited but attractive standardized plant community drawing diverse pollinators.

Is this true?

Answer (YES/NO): NO